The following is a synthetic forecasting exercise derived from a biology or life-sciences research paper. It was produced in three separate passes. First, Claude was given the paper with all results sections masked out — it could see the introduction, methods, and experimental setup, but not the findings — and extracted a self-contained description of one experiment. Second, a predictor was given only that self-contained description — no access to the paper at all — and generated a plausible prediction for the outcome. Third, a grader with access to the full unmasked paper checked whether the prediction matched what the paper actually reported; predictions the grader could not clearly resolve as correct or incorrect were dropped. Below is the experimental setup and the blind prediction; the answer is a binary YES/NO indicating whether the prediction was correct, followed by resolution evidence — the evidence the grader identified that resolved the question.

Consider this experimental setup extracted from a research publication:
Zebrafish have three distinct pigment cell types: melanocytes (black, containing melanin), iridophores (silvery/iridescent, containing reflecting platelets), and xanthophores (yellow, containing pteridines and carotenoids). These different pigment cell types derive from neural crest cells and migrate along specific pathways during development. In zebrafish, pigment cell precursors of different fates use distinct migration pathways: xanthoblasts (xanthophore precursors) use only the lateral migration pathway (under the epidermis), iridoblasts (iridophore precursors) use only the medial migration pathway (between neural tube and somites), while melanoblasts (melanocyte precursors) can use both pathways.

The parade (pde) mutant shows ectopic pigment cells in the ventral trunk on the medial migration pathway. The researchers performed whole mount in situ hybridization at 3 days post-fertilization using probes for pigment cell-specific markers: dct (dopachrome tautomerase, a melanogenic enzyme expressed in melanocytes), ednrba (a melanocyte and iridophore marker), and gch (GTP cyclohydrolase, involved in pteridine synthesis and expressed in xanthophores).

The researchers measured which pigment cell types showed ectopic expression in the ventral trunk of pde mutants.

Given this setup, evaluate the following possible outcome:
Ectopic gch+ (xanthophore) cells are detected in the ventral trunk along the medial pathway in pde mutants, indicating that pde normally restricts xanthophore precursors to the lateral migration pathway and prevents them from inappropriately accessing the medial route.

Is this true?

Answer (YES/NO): NO